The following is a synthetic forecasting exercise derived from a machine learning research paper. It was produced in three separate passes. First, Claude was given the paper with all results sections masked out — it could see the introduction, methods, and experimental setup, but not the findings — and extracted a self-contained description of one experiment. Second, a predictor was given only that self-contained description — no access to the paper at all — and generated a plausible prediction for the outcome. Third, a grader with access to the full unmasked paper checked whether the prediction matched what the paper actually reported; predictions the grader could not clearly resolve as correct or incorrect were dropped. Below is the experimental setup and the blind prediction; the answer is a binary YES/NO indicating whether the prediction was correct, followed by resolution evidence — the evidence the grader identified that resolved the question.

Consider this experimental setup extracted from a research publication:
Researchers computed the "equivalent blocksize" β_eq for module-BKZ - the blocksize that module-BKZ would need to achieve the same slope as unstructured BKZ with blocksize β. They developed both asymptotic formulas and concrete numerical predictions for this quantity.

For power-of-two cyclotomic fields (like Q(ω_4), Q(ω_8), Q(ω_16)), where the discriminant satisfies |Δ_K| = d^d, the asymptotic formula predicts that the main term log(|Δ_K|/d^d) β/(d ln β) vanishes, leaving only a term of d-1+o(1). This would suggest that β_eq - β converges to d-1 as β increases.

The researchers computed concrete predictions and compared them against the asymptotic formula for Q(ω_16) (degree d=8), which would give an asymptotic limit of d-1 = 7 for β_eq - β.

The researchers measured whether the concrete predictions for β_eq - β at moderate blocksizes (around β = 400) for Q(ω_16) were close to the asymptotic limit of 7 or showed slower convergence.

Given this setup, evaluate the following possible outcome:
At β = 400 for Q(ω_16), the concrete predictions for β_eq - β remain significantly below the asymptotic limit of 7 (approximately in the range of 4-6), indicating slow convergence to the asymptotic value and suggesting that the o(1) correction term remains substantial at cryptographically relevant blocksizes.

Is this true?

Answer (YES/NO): NO